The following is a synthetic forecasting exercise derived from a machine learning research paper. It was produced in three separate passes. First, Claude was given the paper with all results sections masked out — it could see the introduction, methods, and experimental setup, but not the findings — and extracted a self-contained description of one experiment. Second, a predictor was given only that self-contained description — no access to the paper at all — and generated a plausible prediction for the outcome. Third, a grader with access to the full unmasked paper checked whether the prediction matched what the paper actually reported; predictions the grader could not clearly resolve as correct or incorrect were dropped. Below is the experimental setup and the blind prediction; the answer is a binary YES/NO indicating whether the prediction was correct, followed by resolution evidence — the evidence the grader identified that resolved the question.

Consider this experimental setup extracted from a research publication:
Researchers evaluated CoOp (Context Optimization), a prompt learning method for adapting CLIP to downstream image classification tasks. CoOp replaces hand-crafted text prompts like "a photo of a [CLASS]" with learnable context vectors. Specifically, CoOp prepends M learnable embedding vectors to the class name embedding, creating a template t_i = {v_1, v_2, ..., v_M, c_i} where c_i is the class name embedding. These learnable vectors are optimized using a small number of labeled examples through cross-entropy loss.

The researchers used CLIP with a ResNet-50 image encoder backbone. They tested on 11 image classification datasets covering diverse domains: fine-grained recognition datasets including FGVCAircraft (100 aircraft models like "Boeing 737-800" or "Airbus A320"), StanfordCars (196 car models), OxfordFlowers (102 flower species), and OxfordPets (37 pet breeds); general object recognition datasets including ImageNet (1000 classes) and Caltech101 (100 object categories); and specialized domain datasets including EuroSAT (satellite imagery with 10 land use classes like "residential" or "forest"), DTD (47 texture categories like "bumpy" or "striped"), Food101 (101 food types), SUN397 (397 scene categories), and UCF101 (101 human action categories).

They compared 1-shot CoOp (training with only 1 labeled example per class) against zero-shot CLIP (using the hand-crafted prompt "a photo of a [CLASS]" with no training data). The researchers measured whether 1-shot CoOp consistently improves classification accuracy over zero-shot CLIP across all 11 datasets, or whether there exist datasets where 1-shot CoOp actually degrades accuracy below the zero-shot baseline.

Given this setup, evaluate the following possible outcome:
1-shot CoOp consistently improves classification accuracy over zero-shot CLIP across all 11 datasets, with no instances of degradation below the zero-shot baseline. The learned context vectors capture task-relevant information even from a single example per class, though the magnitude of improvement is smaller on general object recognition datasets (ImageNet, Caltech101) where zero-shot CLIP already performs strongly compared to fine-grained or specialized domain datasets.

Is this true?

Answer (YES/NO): NO